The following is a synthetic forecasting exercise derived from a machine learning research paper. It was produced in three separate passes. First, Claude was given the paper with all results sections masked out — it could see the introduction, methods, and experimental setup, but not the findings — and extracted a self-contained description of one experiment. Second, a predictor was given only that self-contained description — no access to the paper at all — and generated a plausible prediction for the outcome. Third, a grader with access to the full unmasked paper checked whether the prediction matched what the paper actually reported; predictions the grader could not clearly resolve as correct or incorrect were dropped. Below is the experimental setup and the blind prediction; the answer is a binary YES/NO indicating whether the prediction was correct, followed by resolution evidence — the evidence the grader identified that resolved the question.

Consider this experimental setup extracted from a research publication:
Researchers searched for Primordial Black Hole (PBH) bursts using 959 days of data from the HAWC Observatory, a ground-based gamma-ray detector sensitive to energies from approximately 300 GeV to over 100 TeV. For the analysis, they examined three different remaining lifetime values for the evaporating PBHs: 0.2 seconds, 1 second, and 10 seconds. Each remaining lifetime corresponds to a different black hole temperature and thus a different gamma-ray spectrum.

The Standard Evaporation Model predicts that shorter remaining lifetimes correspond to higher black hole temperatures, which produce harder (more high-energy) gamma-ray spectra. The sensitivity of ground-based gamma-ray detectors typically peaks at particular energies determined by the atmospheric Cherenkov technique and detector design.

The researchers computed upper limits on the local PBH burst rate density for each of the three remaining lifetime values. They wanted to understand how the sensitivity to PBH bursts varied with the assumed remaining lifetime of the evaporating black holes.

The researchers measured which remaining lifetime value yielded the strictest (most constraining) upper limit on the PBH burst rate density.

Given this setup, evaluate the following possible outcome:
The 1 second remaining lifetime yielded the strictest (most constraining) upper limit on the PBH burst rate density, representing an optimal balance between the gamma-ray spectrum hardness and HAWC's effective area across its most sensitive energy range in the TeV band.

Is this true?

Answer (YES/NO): NO